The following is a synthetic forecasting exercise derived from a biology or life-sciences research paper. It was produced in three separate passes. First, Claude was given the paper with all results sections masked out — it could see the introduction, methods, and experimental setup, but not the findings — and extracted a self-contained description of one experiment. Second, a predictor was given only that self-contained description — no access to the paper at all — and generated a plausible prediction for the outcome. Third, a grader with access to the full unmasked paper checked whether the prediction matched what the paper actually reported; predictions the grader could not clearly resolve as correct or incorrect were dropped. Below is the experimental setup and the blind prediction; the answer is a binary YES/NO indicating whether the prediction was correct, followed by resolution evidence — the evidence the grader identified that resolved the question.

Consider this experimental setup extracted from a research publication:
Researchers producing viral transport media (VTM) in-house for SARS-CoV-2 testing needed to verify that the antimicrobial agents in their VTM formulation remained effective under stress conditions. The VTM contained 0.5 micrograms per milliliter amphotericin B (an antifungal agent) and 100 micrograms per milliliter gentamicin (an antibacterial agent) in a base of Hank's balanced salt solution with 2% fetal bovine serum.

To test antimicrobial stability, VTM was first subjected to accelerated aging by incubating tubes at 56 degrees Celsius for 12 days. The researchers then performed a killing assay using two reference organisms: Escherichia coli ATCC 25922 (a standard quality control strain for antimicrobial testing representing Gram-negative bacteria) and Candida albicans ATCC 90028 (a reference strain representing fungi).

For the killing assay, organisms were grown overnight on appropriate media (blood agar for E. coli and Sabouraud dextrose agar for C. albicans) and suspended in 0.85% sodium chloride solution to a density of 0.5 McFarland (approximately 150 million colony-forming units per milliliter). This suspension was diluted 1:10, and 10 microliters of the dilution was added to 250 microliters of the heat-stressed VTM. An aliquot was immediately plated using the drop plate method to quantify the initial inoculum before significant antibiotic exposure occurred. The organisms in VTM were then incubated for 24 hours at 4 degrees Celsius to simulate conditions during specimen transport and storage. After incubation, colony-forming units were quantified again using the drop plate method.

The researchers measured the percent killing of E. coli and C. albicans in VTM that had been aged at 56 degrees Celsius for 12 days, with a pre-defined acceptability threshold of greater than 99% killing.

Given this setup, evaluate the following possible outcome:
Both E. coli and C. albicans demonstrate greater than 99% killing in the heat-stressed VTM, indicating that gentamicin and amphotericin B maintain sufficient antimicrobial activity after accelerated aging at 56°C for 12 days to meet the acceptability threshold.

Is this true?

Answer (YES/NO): YES